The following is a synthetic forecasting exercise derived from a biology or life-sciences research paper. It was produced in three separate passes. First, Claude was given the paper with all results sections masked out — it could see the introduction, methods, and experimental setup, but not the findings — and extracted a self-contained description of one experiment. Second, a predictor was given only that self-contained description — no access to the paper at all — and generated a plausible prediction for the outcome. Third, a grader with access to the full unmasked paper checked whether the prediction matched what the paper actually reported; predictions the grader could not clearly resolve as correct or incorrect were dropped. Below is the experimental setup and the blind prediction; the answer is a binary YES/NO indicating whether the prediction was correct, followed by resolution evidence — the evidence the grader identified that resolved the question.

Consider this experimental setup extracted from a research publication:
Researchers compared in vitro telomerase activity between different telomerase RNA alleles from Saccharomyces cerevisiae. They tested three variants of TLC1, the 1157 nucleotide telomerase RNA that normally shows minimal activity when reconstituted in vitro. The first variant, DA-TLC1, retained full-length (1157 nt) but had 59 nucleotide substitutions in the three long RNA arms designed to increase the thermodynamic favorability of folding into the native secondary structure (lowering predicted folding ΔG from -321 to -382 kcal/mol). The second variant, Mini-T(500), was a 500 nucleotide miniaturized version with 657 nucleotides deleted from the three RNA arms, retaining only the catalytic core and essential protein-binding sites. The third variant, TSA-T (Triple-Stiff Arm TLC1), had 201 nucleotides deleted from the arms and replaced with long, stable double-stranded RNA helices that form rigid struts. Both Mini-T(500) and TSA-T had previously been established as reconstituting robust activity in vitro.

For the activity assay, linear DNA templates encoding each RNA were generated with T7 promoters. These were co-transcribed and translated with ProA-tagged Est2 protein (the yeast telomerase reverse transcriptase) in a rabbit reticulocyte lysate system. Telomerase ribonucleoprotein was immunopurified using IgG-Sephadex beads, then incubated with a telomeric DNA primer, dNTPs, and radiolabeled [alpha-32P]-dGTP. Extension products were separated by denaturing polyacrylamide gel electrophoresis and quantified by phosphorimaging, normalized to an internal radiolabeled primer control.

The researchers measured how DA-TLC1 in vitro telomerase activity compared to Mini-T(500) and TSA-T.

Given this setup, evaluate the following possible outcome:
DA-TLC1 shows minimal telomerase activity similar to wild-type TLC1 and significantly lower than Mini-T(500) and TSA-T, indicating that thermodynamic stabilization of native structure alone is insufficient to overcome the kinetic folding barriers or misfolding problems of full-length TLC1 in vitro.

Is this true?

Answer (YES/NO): NO